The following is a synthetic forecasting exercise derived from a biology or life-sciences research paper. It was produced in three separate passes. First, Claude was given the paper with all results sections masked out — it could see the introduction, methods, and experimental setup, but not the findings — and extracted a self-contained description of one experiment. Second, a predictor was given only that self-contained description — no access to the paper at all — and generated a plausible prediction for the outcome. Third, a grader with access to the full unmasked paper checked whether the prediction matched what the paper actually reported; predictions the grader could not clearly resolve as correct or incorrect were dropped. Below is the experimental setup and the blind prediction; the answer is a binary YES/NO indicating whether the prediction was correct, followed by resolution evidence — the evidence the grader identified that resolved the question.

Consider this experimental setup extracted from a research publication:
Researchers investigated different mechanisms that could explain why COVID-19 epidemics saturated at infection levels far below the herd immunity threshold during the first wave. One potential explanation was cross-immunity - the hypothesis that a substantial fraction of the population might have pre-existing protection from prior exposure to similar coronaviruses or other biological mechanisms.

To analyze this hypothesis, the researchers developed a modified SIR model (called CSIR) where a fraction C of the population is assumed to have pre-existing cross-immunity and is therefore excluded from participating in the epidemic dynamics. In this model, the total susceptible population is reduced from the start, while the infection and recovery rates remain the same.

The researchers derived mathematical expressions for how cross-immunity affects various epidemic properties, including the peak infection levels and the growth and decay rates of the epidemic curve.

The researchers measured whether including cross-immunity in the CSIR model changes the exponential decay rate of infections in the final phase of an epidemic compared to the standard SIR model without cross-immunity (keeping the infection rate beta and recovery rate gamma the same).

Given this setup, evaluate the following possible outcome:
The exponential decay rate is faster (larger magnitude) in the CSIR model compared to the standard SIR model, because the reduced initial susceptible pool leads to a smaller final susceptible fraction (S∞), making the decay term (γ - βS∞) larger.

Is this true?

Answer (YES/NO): NO